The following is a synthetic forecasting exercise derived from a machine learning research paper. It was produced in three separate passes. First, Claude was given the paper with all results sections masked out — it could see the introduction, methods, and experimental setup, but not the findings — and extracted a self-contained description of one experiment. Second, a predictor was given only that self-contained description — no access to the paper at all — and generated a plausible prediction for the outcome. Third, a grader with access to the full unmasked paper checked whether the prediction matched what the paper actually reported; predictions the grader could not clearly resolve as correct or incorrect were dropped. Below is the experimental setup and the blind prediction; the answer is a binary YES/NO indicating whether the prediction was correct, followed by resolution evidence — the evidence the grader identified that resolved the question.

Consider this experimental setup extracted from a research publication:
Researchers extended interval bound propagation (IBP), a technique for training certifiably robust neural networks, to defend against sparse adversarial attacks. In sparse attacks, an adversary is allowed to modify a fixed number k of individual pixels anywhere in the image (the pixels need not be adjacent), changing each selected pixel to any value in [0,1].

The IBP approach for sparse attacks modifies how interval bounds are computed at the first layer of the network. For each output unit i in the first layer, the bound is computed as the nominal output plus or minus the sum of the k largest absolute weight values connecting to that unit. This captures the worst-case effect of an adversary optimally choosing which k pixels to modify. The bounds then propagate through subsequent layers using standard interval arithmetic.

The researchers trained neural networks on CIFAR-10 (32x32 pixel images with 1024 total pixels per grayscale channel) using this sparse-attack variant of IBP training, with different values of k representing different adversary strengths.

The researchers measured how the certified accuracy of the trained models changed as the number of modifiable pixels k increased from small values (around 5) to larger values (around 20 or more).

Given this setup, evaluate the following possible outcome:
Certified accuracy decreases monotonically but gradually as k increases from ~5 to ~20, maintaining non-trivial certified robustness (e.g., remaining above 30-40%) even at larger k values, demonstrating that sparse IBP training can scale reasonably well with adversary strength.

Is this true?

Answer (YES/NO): NO